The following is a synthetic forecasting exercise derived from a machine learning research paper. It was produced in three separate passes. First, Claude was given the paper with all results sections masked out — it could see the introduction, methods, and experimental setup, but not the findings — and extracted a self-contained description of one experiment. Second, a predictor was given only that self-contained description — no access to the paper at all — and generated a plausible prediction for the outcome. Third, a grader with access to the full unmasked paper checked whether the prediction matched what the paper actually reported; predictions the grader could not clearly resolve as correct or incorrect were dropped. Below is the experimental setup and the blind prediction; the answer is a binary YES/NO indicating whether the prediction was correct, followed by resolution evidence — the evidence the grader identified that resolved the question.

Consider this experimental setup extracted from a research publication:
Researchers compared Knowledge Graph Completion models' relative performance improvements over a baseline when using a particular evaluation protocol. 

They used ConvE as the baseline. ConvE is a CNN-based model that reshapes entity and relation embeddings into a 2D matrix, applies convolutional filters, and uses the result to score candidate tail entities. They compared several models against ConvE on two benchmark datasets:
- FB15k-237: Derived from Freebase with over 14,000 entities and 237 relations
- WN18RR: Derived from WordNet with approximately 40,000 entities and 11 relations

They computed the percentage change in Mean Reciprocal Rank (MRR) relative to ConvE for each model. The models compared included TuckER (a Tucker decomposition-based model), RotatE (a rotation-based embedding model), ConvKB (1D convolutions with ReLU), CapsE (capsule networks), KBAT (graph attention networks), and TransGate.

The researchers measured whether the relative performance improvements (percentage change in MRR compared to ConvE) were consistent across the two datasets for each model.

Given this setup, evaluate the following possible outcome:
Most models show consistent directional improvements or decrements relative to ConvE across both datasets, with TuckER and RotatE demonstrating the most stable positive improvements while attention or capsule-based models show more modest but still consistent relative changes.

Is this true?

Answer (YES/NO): NO